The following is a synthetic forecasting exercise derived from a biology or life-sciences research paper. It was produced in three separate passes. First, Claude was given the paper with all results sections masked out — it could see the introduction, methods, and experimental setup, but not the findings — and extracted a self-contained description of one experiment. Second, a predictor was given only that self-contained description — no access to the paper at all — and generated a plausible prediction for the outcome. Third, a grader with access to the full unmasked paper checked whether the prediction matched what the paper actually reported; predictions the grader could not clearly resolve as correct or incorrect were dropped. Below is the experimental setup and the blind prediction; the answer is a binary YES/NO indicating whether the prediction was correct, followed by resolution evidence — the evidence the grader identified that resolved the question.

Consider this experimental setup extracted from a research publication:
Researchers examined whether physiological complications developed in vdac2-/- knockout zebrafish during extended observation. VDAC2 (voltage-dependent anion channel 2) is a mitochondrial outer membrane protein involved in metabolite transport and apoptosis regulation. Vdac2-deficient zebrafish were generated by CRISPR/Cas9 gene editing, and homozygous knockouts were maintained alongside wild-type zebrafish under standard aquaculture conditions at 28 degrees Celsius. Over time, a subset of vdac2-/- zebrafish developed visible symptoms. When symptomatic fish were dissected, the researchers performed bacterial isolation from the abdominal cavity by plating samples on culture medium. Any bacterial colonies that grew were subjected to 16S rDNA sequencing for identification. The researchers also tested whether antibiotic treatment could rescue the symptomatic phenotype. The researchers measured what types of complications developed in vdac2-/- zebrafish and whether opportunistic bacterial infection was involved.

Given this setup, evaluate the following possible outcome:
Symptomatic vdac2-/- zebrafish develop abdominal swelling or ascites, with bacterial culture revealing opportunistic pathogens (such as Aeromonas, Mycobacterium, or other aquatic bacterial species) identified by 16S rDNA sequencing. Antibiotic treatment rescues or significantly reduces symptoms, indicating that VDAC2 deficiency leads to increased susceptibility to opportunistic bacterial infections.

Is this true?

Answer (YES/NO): YES